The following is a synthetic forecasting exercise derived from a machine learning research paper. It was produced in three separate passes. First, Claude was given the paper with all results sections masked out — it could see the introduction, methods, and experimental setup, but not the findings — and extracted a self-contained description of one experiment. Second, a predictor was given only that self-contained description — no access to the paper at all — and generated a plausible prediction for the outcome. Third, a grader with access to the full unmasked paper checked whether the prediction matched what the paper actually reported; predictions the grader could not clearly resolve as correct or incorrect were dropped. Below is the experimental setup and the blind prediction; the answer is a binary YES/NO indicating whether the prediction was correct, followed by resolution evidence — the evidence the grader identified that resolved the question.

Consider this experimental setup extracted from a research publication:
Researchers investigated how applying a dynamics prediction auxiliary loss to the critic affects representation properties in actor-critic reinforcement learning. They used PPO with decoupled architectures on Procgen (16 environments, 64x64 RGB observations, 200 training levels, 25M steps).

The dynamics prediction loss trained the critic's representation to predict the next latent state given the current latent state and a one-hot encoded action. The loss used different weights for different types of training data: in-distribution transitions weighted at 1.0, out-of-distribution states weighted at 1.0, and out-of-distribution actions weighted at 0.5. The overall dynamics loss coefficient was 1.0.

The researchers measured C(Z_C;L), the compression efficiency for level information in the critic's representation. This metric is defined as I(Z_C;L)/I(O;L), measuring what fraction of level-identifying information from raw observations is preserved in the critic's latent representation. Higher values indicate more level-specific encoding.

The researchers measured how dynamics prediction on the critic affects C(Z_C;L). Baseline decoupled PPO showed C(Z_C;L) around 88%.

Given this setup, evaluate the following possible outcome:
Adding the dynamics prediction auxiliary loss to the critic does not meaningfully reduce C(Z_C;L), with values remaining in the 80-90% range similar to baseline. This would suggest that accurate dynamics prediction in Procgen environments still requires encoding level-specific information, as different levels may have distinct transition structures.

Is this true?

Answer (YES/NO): NO